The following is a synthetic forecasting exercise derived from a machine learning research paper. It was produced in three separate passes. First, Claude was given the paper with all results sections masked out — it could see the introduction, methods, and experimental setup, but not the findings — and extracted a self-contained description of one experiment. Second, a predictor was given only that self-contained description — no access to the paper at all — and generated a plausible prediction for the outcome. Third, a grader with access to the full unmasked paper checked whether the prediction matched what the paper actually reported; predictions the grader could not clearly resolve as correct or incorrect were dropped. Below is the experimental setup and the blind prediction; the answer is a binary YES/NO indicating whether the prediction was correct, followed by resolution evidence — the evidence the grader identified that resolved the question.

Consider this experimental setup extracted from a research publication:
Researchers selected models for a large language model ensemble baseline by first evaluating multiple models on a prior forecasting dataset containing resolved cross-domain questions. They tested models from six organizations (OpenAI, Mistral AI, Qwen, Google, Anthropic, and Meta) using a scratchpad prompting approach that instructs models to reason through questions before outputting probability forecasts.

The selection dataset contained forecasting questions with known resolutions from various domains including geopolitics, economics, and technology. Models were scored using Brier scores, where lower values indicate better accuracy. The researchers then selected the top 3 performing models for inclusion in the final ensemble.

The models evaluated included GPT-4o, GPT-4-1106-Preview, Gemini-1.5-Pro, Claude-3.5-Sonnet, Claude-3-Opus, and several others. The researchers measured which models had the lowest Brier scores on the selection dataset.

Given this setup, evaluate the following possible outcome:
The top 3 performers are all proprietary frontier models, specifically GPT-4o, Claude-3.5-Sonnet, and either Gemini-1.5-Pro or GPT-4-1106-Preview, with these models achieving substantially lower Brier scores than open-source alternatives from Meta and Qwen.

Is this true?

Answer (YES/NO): YES